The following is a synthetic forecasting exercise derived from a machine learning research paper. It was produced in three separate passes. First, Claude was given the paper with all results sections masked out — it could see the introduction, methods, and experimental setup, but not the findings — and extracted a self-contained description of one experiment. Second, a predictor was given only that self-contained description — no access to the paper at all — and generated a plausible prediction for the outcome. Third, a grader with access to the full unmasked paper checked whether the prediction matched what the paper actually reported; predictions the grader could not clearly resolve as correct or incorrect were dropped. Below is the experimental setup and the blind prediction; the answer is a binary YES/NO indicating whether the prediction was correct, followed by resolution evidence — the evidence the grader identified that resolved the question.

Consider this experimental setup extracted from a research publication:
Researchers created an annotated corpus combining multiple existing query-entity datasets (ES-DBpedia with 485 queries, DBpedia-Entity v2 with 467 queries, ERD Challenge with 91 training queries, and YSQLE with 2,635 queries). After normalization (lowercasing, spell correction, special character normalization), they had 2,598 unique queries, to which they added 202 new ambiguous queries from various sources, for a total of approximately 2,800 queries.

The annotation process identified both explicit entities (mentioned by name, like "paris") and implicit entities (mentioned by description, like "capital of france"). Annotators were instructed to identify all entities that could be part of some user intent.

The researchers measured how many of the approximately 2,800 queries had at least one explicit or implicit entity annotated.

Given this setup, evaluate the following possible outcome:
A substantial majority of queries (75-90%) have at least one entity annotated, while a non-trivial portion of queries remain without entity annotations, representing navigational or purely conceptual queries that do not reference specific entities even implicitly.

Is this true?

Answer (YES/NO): YES